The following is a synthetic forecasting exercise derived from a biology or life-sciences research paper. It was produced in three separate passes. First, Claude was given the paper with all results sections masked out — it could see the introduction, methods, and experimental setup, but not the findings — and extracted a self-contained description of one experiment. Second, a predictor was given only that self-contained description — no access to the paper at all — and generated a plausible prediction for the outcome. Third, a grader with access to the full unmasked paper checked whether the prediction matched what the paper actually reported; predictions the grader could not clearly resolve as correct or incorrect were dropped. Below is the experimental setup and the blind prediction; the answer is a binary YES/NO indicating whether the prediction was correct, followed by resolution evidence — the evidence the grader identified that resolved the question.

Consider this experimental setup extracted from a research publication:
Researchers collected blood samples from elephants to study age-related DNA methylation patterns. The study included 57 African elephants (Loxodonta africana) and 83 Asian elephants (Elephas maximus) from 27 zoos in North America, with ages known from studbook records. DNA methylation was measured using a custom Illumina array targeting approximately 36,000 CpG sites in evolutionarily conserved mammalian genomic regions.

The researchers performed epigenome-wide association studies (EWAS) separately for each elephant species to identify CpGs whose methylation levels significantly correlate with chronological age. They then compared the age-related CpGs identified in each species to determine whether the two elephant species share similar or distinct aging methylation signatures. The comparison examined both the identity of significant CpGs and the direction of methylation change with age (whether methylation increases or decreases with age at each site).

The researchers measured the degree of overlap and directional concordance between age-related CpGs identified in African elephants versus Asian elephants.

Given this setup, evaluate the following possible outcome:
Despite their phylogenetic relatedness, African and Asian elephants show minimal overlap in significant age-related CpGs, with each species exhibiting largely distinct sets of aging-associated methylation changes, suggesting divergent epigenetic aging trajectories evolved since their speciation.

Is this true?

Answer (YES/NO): NO